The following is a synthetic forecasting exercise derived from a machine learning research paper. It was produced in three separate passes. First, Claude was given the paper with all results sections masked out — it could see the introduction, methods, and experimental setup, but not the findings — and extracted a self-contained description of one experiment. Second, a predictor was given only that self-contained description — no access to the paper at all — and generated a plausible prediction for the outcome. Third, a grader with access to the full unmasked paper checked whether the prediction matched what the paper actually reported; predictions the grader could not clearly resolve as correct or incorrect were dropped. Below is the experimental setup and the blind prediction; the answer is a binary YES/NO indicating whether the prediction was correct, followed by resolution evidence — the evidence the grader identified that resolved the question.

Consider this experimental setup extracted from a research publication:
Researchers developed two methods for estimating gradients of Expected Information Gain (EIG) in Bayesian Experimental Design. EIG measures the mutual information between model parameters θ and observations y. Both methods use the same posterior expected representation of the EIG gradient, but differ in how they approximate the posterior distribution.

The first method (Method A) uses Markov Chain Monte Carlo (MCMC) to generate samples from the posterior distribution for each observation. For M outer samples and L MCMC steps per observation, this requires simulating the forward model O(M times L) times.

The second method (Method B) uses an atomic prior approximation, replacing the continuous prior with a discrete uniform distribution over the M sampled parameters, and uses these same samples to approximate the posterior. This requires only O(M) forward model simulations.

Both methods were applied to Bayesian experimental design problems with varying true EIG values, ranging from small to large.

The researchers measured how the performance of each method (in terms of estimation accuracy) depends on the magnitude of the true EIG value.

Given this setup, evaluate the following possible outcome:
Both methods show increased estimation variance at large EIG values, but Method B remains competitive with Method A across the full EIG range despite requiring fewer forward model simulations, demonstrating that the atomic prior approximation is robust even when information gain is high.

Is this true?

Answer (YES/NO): NO